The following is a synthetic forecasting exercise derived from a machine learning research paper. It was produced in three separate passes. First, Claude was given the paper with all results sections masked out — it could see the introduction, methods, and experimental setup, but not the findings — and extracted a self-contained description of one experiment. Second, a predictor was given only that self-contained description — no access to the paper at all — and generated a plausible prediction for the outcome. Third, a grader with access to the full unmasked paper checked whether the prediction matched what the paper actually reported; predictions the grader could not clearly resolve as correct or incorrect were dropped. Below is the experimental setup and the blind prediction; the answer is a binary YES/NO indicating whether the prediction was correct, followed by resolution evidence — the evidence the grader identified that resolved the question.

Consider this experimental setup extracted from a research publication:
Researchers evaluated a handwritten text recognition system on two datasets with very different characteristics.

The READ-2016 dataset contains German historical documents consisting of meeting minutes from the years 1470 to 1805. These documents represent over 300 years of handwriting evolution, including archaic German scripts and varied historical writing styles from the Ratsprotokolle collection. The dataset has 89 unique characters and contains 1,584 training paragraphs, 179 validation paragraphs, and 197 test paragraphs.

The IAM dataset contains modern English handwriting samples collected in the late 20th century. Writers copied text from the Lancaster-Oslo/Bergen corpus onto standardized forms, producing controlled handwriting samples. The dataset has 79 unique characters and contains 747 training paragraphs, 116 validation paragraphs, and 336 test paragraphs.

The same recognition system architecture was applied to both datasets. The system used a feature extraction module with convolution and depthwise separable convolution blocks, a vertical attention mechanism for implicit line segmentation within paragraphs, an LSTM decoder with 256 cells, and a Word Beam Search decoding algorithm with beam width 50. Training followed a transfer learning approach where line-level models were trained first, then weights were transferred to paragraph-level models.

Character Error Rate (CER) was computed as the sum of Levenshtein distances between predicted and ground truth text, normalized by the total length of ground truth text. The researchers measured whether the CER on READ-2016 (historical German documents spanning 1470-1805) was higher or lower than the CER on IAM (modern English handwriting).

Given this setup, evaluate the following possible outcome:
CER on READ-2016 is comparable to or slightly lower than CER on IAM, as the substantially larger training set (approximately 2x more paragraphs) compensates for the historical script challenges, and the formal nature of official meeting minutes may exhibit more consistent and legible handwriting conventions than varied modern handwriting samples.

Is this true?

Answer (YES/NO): YES